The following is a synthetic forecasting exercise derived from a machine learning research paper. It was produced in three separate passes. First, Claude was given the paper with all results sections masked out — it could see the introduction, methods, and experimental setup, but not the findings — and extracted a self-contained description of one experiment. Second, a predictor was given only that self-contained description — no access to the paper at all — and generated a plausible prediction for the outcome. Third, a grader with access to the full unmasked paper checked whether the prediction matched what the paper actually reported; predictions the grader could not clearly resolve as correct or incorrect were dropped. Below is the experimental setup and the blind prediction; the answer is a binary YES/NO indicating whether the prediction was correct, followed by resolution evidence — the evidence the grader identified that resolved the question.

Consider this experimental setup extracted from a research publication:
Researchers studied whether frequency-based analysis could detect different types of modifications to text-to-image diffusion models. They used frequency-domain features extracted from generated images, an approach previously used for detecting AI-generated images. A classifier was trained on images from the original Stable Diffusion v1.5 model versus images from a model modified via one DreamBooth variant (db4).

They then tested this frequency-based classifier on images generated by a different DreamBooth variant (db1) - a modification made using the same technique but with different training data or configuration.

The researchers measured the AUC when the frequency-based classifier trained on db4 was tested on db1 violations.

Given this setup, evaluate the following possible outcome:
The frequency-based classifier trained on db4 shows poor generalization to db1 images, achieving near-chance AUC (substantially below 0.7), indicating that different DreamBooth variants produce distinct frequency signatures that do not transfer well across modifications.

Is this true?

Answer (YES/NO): NO